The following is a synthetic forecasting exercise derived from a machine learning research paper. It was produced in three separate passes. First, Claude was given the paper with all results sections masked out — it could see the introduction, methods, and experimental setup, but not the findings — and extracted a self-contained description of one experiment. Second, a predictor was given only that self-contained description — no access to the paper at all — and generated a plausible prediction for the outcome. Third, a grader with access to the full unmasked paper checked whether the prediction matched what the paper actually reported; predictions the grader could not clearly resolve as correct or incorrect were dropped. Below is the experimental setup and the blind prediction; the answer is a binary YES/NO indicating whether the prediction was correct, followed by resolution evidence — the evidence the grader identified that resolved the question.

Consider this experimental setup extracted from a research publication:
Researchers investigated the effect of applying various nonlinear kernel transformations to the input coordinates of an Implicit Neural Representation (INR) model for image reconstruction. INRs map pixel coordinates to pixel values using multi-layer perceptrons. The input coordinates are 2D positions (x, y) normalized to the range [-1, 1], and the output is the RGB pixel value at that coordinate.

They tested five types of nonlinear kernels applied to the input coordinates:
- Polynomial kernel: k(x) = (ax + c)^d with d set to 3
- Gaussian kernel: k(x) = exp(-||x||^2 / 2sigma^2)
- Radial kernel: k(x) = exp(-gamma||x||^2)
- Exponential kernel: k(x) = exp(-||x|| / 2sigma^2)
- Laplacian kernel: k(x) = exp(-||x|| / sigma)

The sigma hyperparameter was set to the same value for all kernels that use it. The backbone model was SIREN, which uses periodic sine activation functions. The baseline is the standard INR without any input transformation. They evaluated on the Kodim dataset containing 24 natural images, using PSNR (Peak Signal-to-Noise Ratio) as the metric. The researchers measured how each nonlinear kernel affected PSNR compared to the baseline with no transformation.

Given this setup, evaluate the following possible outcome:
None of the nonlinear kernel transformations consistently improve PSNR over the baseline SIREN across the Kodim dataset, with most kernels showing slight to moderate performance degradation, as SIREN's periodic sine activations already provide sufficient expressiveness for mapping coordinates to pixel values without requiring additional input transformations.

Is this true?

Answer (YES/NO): NO